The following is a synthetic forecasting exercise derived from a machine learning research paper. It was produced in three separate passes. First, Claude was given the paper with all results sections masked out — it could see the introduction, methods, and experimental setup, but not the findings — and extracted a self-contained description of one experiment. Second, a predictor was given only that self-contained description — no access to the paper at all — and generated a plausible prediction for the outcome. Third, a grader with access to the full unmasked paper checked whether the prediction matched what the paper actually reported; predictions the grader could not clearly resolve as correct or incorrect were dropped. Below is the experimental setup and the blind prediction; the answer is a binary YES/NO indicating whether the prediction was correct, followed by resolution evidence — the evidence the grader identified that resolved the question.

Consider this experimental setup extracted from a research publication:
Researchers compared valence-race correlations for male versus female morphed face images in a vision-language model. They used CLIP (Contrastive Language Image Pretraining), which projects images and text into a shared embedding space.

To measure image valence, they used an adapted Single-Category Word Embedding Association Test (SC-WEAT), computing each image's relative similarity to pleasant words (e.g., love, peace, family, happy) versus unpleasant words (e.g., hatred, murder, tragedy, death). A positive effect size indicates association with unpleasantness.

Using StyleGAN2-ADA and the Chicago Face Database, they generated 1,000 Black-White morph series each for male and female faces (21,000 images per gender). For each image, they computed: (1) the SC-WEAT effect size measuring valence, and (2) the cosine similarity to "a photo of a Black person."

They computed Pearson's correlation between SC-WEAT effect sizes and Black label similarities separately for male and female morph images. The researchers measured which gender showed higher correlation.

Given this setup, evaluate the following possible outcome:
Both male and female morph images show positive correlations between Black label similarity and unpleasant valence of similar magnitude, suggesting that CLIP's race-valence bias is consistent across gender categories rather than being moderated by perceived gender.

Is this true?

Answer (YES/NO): YES